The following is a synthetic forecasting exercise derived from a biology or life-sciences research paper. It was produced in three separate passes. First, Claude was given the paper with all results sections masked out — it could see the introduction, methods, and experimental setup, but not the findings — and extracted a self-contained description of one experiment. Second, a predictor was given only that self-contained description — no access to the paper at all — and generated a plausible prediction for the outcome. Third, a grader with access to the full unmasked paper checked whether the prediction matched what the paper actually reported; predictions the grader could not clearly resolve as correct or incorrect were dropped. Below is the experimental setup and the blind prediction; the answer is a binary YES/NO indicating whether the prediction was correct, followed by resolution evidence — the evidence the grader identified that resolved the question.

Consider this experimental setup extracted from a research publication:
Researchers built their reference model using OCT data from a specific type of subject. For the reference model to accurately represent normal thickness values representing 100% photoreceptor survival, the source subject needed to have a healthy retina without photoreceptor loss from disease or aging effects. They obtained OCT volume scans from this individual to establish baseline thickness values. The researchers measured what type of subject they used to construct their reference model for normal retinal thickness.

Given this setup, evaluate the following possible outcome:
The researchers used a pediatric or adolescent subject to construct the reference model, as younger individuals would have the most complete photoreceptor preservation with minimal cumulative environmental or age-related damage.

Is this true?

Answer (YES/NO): NO